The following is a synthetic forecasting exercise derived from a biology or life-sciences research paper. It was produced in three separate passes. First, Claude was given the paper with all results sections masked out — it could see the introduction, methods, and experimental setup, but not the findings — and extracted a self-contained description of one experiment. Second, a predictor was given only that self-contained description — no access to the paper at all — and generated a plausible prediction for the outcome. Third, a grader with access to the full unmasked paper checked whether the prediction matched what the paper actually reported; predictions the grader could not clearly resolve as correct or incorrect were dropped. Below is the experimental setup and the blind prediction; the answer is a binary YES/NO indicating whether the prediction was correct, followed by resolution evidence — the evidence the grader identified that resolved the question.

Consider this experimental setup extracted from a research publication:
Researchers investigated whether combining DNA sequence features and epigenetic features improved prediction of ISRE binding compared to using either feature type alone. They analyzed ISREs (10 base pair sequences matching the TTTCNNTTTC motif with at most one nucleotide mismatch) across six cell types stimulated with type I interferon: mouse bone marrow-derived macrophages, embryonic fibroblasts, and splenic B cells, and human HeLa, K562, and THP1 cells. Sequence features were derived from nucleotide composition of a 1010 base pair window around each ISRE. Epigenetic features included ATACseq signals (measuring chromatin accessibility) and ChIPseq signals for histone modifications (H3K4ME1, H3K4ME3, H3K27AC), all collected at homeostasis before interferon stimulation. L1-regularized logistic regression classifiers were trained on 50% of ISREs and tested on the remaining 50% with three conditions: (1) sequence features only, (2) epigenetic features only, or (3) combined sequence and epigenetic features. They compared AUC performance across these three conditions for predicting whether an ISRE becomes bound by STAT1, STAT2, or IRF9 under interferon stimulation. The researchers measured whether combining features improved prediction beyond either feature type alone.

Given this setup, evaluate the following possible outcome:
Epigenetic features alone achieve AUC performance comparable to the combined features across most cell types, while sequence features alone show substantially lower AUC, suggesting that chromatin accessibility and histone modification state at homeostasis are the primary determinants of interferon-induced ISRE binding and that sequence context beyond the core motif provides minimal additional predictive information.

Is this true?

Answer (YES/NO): NO